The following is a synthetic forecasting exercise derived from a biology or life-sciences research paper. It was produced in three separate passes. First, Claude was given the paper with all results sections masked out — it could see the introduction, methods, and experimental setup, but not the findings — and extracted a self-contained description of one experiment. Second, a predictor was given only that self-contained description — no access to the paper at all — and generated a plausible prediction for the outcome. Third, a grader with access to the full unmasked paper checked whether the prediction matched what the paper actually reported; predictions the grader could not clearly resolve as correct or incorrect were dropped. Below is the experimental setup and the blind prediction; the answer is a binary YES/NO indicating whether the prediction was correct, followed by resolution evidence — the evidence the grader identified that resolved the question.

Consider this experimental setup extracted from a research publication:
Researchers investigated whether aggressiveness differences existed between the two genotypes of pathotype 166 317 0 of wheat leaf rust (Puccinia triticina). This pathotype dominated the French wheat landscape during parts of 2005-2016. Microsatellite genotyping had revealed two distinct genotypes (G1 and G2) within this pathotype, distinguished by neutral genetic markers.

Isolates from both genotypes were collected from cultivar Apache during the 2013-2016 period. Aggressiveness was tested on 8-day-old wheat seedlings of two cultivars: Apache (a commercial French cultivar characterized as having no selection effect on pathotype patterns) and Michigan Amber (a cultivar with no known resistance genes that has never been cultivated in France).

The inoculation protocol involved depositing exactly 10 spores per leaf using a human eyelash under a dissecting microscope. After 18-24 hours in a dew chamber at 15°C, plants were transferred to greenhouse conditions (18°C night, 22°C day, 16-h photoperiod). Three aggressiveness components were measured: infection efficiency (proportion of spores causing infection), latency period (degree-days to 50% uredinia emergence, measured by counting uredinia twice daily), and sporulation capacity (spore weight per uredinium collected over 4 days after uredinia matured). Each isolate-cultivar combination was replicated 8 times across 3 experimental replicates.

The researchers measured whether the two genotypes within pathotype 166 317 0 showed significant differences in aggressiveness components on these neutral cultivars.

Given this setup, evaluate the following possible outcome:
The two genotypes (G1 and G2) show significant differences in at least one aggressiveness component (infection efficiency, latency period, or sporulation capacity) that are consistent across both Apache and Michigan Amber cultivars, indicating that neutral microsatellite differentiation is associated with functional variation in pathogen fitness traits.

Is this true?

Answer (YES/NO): YES